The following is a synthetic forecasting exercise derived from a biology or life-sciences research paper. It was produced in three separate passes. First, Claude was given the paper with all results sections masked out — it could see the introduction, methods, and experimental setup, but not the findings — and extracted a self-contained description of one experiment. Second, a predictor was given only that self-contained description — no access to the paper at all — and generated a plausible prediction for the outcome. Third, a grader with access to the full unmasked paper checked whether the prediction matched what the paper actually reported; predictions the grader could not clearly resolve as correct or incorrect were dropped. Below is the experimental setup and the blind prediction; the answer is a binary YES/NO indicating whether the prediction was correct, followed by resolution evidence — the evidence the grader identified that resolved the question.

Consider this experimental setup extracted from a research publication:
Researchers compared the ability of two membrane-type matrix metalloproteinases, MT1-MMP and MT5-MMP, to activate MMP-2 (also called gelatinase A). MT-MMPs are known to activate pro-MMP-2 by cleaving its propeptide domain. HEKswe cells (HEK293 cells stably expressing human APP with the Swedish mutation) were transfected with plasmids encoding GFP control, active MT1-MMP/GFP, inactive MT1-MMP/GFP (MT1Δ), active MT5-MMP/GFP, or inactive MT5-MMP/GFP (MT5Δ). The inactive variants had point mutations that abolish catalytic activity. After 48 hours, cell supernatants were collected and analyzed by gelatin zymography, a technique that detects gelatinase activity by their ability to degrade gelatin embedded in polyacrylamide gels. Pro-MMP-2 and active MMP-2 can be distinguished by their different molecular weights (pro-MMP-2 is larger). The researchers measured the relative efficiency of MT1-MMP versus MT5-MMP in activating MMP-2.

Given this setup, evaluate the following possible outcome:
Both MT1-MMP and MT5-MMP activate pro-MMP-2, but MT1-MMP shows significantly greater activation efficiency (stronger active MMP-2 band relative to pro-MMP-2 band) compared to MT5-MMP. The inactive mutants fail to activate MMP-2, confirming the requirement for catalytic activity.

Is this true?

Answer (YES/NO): YES